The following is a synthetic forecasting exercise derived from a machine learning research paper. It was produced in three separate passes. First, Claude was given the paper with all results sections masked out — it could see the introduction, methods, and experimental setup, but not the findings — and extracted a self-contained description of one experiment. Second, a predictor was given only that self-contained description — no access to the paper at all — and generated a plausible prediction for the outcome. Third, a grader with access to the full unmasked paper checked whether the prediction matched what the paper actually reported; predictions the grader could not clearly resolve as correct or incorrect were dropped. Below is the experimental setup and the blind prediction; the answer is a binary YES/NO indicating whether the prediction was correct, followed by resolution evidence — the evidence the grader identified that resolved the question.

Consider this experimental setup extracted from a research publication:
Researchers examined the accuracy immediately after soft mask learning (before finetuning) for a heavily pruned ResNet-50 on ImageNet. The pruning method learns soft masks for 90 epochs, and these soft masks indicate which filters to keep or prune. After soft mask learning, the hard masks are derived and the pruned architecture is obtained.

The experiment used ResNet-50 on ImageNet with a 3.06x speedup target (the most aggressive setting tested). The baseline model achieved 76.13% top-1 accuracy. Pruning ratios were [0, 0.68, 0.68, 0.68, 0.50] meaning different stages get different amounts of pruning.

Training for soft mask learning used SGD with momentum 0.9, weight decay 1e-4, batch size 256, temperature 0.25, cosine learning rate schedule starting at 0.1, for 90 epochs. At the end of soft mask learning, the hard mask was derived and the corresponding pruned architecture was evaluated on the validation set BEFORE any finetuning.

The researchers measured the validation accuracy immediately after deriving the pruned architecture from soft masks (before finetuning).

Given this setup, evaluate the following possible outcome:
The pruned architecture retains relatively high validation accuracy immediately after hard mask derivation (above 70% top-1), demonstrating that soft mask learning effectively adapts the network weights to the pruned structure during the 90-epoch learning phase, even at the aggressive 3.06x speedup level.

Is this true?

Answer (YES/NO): YES